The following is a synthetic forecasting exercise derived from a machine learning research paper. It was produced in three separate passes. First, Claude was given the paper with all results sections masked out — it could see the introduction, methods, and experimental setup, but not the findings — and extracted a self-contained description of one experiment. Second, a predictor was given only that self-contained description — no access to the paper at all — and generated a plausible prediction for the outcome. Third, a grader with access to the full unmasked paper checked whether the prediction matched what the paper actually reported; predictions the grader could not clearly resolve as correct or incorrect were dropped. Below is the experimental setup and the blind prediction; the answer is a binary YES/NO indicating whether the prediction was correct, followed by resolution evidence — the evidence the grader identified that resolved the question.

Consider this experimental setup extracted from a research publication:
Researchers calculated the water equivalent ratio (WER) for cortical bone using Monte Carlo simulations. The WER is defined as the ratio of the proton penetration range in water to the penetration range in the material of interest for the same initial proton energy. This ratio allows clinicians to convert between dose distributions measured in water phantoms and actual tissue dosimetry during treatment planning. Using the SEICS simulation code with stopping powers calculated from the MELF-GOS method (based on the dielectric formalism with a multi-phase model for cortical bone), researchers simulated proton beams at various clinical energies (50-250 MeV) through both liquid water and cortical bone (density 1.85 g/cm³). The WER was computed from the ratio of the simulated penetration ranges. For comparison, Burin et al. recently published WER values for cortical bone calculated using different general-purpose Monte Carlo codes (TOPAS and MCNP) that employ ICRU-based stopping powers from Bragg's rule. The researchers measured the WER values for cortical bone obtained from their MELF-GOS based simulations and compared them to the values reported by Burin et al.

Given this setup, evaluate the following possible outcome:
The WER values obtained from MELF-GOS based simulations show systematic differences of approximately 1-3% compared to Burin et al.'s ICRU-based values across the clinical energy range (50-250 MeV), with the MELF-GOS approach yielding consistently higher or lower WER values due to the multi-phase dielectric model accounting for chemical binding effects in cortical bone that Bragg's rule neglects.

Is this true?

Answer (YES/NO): NO